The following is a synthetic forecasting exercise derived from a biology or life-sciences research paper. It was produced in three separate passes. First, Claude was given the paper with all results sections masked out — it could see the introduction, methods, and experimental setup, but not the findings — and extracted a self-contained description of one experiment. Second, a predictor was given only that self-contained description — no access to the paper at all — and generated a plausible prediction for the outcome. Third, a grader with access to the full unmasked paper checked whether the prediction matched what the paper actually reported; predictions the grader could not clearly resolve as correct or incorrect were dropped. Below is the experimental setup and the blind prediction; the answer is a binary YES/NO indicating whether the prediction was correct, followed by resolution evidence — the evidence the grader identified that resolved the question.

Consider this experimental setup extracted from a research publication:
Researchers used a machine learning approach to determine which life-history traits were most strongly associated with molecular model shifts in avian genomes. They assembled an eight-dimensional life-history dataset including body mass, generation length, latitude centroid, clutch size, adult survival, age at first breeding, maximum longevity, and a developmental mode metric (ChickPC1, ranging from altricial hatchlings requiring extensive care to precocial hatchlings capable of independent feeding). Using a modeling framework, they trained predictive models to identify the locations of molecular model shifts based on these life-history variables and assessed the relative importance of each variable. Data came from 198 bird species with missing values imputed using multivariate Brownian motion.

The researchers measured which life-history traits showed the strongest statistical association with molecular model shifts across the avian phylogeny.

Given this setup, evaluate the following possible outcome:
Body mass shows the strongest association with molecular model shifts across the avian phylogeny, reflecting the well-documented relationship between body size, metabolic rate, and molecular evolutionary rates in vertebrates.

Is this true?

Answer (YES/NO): NO